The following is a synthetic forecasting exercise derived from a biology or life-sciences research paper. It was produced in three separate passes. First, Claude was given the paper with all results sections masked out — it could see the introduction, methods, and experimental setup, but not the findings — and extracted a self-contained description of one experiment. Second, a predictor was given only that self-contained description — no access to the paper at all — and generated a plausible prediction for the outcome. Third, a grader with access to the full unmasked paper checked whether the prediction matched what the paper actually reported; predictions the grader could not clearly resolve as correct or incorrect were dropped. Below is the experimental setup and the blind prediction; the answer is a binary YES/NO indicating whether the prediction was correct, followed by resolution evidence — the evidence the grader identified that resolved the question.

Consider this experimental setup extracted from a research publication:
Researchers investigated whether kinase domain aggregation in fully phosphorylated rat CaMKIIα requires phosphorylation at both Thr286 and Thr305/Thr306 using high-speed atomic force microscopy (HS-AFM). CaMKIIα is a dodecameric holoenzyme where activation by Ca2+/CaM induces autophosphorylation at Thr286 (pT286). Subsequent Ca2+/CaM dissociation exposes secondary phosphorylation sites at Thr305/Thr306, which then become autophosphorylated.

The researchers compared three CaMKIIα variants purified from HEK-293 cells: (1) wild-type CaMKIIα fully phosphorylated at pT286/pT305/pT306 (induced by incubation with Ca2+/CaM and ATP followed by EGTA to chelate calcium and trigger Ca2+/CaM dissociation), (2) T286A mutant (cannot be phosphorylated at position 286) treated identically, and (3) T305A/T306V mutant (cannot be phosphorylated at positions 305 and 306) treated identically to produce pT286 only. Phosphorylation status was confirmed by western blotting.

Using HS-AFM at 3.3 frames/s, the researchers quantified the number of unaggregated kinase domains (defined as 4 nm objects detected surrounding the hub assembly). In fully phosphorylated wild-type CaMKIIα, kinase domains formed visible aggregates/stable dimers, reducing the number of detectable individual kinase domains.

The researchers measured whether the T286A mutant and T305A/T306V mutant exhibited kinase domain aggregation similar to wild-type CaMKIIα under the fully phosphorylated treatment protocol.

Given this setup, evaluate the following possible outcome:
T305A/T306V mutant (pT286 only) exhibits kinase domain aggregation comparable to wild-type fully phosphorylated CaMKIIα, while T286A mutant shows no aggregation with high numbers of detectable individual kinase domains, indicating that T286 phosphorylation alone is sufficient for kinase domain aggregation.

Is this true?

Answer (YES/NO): NO